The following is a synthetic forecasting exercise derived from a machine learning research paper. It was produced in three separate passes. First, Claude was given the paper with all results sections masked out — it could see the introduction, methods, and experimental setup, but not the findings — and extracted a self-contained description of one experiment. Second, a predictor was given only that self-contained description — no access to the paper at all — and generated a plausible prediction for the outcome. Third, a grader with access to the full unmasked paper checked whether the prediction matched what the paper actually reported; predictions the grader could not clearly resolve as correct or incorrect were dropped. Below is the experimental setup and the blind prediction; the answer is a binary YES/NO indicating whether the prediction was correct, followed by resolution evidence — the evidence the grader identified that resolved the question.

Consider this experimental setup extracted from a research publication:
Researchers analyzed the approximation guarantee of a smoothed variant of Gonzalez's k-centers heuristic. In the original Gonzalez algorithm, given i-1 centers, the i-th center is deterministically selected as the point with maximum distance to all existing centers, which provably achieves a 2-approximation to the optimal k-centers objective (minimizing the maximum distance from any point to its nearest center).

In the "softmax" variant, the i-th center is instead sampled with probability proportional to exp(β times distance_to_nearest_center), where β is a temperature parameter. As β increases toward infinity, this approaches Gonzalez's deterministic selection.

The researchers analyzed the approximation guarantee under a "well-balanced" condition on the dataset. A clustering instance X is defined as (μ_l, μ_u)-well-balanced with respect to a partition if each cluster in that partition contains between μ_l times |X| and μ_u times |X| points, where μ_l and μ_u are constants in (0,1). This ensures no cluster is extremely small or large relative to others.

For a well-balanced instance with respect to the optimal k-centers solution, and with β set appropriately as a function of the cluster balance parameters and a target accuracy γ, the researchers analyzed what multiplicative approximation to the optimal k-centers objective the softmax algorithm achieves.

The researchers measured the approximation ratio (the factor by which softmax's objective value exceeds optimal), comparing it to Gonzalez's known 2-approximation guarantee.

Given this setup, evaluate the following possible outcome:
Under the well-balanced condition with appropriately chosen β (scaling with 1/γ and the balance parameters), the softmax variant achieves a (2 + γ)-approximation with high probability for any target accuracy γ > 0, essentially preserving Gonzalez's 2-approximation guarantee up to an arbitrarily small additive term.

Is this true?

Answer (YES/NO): NO